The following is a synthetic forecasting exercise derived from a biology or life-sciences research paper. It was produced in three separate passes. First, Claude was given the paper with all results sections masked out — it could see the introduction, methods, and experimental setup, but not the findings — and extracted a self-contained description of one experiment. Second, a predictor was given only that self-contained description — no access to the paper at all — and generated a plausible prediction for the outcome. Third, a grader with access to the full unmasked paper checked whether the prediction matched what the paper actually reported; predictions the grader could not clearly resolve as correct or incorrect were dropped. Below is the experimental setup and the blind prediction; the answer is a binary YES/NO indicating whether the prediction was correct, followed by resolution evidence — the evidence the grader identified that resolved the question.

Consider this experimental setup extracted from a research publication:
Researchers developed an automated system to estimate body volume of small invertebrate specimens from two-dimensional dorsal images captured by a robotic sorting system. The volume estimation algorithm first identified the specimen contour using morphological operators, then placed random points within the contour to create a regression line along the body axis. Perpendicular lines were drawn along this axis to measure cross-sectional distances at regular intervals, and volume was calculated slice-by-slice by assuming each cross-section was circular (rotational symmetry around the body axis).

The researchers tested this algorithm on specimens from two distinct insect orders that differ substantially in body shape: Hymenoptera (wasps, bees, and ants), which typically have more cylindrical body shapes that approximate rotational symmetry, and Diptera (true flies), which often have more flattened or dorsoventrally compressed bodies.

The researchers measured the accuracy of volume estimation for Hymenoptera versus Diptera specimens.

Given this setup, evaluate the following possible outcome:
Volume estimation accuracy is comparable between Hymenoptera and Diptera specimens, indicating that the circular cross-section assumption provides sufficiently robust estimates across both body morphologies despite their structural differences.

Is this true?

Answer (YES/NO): NO